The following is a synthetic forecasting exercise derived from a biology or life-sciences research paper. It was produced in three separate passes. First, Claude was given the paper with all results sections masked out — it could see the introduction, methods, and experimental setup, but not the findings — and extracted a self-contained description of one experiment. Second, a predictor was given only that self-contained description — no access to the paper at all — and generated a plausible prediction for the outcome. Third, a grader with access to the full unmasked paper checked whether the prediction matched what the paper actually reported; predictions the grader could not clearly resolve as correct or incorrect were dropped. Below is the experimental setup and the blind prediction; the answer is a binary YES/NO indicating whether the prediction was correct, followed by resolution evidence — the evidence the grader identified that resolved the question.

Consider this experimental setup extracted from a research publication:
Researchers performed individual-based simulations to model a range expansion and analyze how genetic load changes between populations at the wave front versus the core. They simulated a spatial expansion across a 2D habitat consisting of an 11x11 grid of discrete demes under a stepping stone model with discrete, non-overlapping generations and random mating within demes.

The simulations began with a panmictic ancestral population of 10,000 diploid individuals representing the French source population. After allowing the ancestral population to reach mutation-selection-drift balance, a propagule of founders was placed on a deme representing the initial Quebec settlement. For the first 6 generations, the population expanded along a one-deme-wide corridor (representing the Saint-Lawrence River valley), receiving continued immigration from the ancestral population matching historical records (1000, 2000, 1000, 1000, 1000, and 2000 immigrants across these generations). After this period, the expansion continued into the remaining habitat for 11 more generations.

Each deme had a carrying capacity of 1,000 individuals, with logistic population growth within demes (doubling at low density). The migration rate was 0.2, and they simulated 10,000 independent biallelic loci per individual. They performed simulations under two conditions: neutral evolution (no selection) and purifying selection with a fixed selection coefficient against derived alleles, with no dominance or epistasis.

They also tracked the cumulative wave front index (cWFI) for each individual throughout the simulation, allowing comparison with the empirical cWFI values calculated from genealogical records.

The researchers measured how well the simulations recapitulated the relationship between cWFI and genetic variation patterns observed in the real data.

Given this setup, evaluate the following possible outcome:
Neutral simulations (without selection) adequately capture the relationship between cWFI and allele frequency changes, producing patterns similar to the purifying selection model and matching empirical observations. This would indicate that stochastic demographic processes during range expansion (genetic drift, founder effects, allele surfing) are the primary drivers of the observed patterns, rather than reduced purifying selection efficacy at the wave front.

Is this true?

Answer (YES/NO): NO